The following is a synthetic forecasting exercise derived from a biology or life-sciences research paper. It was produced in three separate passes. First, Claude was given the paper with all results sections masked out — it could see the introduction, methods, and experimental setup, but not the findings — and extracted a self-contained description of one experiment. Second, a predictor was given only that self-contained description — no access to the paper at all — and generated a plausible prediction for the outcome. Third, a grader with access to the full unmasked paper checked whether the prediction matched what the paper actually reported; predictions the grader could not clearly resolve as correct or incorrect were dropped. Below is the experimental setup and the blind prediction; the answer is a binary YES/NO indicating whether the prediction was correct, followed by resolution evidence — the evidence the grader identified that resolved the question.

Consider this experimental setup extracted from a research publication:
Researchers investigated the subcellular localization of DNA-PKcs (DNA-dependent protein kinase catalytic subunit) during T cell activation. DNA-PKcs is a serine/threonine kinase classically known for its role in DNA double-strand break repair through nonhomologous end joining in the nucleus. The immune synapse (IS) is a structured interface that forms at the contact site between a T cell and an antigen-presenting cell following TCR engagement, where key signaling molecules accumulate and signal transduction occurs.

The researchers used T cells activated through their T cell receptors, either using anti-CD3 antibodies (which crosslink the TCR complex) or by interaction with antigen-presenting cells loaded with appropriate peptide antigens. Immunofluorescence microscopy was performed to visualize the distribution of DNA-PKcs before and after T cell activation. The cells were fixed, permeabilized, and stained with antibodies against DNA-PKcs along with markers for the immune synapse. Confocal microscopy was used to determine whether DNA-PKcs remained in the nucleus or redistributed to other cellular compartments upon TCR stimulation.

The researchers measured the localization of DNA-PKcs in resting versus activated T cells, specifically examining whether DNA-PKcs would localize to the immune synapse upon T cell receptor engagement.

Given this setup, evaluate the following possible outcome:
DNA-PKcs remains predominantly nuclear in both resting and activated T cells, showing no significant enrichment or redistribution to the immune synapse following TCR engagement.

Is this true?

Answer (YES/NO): NO